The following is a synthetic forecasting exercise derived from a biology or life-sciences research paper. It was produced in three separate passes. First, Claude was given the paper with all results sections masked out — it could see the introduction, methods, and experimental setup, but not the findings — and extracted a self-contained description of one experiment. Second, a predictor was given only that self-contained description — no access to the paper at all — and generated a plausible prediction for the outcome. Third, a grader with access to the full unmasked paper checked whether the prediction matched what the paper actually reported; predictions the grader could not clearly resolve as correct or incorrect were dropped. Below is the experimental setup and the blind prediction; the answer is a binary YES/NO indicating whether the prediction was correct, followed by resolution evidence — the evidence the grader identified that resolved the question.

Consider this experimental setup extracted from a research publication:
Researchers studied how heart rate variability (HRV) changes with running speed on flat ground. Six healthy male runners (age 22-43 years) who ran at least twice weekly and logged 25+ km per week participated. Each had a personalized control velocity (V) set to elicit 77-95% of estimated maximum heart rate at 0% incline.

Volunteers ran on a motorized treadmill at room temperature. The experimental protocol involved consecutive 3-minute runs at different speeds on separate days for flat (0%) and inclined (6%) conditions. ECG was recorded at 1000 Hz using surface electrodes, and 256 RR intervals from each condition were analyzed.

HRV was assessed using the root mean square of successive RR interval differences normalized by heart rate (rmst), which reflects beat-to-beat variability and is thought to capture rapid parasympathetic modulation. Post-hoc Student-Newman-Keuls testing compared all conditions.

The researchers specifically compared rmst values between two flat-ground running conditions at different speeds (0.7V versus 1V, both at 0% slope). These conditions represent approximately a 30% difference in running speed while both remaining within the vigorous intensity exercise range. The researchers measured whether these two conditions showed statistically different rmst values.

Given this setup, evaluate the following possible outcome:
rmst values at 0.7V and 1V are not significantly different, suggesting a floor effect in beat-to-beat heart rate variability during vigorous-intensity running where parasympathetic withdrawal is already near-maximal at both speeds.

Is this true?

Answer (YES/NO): NO